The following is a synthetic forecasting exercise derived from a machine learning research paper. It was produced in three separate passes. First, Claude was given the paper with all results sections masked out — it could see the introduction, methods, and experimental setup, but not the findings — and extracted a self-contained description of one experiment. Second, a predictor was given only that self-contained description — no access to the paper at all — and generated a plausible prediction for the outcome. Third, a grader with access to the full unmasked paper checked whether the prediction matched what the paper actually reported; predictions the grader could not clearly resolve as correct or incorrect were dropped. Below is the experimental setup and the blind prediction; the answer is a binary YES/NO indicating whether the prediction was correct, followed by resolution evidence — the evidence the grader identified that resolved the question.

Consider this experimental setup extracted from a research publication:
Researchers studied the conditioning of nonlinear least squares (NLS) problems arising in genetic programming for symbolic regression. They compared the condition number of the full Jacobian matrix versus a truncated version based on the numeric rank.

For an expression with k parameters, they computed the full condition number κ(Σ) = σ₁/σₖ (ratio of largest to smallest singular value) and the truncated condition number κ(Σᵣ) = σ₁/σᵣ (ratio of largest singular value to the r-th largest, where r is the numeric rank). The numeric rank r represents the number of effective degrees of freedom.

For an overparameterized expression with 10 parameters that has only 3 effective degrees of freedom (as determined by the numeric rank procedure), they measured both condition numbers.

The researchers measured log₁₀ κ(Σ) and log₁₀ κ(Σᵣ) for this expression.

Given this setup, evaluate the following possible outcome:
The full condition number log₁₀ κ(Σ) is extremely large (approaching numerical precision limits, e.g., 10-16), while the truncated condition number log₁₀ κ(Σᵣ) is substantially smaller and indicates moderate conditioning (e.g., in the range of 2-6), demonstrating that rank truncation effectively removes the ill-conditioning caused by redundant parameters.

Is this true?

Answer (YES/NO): NO